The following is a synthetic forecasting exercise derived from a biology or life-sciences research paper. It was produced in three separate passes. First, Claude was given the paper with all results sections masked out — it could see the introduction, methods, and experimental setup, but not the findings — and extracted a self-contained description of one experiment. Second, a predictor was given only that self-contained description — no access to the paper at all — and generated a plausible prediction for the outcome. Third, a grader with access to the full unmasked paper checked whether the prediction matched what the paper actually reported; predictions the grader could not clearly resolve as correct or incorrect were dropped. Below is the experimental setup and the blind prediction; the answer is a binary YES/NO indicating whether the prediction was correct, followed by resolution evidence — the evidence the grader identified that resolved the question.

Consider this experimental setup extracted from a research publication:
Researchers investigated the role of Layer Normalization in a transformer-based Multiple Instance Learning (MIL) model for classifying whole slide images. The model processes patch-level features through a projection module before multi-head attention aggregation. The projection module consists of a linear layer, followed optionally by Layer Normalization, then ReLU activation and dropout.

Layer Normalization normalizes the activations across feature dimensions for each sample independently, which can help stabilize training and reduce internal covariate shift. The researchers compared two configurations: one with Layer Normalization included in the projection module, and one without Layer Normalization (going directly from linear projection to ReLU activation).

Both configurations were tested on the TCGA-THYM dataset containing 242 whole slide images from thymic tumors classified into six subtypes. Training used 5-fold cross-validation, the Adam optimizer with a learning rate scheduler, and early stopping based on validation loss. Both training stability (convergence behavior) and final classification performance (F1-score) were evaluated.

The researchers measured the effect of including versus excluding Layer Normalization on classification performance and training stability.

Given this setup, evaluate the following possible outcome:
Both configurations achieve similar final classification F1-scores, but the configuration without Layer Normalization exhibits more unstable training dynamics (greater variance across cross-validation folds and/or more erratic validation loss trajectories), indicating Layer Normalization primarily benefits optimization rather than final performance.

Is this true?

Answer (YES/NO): NO